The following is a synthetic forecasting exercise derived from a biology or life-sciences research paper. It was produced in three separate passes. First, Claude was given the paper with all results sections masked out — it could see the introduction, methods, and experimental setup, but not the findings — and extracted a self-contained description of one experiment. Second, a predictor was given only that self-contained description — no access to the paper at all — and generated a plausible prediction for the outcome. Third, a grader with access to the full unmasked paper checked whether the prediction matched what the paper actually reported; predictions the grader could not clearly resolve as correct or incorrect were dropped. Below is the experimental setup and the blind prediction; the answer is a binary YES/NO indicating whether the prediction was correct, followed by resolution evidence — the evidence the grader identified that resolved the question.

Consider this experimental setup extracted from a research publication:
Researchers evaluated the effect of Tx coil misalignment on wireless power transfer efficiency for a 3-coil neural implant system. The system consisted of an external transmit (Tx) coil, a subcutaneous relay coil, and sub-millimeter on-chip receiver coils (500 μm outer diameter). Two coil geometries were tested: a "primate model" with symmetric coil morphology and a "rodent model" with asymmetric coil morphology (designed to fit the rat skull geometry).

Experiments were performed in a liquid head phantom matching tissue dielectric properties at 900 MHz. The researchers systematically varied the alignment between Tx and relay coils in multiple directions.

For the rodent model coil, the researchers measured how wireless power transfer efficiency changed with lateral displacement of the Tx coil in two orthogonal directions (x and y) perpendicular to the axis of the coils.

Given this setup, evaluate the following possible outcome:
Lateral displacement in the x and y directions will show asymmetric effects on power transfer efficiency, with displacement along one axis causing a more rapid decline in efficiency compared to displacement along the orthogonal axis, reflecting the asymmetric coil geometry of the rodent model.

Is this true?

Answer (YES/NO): YES